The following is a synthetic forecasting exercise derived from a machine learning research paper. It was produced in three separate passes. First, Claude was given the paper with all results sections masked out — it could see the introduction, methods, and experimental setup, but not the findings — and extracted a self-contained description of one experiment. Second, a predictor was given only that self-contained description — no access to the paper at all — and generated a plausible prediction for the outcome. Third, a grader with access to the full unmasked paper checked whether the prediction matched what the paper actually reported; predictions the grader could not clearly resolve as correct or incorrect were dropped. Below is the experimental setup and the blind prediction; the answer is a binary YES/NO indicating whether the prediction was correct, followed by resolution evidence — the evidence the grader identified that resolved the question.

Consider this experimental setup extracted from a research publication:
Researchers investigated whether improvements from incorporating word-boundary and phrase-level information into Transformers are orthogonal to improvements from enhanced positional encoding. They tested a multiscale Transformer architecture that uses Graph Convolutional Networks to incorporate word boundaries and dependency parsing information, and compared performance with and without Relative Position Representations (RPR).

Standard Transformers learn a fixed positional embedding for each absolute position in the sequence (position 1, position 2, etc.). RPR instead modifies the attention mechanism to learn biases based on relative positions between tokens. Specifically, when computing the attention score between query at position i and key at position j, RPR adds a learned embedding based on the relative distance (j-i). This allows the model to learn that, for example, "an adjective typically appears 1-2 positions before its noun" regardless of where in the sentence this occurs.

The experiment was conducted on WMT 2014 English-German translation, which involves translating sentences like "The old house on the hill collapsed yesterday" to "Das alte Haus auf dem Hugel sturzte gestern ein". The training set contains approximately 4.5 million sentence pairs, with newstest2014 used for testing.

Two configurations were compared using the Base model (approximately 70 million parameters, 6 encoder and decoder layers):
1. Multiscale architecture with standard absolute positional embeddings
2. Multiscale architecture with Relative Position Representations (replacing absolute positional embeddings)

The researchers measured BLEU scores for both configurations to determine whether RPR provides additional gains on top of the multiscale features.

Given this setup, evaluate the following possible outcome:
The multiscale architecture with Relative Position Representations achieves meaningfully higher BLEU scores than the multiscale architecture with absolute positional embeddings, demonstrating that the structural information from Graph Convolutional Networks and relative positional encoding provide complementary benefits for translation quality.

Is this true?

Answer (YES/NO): YES